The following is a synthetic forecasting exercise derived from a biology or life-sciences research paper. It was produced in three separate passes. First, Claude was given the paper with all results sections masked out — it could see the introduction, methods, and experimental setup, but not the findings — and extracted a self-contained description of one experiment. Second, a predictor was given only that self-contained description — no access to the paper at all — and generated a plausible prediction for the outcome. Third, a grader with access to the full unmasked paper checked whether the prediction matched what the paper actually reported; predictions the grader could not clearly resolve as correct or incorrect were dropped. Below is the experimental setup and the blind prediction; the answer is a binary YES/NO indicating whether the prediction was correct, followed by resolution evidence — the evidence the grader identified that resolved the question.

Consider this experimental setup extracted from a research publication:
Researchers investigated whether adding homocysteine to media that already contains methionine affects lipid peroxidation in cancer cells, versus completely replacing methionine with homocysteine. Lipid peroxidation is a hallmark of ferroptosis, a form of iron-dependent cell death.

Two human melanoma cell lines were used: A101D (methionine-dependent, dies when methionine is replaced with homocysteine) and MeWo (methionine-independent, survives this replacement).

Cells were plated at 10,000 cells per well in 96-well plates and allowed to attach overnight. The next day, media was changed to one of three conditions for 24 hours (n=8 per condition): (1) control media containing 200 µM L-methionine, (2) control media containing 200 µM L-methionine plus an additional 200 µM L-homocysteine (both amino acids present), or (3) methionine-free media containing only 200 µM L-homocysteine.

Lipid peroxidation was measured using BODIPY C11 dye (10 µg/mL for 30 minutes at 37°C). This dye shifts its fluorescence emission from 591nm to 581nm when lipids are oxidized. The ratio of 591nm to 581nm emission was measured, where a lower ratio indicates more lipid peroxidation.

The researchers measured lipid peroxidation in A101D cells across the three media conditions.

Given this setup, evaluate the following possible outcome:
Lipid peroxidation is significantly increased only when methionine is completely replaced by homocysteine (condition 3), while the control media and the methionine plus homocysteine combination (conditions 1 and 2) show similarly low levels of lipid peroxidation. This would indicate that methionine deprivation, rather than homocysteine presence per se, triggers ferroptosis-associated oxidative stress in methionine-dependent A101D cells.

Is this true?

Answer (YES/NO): YES